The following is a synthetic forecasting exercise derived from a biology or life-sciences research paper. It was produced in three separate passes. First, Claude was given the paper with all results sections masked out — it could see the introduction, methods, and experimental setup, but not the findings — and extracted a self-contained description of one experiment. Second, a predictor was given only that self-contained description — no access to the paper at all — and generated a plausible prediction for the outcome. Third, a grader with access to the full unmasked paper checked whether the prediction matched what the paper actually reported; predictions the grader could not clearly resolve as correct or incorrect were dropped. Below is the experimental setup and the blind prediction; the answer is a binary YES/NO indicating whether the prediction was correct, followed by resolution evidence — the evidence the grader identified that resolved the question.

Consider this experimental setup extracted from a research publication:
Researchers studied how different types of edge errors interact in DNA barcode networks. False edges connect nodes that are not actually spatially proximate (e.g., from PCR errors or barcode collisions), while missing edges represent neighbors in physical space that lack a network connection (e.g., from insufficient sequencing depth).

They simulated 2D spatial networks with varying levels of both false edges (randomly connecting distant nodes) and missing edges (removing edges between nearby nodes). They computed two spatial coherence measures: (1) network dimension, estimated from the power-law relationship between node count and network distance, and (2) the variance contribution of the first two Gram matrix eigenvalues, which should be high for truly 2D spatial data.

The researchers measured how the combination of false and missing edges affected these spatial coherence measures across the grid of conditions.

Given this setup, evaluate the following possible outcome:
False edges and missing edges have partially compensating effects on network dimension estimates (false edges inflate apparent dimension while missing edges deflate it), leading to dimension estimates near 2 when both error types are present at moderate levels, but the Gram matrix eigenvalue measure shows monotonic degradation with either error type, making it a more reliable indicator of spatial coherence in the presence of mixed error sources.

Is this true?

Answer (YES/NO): NO